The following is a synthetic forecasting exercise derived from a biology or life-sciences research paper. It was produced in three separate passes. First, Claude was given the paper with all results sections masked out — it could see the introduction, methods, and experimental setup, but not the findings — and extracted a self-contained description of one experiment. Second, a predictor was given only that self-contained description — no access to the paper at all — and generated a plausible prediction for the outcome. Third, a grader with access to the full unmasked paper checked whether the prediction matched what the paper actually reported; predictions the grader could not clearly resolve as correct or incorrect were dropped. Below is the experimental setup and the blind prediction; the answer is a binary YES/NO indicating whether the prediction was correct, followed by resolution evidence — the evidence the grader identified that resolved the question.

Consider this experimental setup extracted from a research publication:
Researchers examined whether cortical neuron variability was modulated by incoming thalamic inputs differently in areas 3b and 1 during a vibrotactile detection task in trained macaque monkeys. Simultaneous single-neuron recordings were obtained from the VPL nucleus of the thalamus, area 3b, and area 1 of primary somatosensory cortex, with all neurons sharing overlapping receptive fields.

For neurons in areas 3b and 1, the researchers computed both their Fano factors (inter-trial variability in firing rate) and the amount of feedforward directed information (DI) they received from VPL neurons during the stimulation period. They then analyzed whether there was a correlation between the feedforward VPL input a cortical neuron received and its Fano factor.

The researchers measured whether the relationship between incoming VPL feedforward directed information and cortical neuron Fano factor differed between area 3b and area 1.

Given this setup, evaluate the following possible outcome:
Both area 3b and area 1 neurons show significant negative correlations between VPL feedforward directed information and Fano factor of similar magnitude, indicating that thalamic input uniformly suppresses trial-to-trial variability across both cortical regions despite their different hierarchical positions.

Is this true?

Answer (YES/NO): NO